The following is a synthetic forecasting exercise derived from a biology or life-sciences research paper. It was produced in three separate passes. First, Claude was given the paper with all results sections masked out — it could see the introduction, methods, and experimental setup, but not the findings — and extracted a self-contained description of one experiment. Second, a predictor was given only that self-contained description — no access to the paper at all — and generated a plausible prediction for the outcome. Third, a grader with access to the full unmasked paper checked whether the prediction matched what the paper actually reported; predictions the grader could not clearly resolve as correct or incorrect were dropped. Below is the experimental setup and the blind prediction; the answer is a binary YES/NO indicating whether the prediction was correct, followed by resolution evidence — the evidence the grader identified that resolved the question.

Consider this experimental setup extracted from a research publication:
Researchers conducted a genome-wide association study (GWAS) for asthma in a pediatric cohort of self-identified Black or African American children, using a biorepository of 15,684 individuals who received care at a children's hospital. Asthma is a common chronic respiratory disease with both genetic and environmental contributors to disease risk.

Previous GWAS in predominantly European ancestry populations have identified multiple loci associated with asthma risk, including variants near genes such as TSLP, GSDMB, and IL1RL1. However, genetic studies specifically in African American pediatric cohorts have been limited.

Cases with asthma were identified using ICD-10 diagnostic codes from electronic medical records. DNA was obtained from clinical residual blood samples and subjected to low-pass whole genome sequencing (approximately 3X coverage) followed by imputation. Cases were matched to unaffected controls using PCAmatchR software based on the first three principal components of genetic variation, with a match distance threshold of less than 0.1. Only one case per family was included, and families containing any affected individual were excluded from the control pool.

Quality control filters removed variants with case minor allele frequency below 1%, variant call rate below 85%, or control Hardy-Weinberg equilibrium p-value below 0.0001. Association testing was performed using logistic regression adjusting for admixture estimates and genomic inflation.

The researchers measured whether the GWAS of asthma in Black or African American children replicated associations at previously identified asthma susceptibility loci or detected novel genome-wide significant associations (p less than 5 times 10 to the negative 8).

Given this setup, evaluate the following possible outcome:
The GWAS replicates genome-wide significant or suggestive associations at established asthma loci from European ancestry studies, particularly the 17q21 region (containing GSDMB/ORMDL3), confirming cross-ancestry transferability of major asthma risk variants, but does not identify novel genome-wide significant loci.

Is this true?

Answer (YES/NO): NO